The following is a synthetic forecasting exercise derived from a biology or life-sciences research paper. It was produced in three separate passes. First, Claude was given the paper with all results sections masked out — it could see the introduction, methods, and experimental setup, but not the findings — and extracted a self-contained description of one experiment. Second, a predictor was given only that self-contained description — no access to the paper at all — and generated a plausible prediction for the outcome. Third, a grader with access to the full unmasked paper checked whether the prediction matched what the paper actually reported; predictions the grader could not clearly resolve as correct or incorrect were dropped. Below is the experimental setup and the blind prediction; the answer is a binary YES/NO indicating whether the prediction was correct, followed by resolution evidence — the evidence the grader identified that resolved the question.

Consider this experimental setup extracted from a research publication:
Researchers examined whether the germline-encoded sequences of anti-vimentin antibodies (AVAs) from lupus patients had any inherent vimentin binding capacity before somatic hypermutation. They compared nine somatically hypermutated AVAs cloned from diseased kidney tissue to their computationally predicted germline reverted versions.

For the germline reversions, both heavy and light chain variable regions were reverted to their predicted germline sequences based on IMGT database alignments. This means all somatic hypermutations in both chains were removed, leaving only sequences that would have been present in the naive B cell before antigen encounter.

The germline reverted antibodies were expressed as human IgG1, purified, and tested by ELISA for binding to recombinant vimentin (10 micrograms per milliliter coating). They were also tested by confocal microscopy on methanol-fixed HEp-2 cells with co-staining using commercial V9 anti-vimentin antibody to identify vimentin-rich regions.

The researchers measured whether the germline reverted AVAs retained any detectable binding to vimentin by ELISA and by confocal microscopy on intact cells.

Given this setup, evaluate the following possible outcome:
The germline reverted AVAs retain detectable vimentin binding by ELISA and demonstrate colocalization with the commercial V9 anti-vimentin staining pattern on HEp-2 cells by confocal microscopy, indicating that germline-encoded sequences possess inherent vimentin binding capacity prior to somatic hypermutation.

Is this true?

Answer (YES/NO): NO